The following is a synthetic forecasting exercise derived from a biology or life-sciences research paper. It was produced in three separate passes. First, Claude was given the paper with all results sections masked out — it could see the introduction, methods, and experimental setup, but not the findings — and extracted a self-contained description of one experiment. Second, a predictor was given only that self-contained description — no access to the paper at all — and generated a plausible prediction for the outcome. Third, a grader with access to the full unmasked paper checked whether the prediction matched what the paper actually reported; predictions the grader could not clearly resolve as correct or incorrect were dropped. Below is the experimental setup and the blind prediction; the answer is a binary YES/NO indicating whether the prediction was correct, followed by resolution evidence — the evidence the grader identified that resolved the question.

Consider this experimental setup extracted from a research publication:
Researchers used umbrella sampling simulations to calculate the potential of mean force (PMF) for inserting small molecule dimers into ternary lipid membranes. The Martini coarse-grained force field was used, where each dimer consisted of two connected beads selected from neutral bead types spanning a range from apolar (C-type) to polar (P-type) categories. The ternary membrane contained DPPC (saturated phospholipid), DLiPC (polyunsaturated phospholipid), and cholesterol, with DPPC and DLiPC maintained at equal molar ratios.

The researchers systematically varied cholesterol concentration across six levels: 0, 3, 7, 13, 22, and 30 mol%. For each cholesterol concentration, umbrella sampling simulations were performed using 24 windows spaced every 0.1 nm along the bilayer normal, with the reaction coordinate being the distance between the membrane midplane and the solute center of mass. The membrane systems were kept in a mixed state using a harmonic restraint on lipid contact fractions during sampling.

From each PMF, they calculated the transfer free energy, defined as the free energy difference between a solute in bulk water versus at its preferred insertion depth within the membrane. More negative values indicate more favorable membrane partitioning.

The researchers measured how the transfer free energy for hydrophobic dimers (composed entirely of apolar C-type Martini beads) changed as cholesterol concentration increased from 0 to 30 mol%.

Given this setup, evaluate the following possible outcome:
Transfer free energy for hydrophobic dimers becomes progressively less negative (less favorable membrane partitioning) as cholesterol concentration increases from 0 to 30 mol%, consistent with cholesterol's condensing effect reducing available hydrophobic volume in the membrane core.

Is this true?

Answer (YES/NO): NO